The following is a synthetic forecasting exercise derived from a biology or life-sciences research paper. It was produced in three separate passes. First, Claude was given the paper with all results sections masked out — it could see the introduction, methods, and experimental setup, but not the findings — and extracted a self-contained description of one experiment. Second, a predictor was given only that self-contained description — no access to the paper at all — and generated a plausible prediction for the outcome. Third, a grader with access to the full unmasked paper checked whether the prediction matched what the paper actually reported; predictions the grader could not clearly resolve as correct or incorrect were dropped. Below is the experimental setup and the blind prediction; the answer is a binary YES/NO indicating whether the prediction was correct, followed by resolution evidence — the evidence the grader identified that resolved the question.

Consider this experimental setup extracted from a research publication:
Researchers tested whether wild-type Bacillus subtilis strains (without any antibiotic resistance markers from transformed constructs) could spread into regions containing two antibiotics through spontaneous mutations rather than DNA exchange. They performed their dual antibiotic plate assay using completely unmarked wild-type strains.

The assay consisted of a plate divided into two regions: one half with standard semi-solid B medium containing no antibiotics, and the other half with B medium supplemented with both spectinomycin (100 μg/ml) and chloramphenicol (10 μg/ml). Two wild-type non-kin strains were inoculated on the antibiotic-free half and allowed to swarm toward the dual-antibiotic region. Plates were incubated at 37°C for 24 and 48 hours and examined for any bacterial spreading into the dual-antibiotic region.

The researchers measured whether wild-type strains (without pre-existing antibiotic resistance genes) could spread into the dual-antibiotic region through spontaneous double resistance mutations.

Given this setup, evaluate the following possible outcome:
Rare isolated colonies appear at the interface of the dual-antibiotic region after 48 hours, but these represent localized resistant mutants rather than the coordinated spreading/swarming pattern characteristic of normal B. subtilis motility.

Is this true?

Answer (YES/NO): NO